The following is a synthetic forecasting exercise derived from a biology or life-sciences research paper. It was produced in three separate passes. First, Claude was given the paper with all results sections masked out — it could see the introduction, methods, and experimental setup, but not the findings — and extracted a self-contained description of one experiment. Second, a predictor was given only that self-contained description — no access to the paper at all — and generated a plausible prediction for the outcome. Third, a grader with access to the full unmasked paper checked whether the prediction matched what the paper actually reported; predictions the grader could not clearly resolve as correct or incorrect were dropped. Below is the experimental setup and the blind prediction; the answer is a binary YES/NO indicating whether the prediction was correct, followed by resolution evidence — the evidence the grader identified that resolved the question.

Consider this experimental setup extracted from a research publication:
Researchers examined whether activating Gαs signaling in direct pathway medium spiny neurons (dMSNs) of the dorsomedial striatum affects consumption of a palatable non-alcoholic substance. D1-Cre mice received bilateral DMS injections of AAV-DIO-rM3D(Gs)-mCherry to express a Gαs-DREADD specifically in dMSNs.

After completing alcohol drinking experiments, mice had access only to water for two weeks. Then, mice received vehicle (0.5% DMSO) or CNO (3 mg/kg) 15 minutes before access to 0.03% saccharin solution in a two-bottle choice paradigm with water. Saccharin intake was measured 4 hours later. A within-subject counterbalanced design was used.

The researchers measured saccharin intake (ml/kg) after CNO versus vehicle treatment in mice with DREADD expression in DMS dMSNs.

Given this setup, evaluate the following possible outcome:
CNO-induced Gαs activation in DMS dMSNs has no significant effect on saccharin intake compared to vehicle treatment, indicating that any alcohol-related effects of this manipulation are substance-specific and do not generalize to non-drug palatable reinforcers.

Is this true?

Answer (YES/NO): YES